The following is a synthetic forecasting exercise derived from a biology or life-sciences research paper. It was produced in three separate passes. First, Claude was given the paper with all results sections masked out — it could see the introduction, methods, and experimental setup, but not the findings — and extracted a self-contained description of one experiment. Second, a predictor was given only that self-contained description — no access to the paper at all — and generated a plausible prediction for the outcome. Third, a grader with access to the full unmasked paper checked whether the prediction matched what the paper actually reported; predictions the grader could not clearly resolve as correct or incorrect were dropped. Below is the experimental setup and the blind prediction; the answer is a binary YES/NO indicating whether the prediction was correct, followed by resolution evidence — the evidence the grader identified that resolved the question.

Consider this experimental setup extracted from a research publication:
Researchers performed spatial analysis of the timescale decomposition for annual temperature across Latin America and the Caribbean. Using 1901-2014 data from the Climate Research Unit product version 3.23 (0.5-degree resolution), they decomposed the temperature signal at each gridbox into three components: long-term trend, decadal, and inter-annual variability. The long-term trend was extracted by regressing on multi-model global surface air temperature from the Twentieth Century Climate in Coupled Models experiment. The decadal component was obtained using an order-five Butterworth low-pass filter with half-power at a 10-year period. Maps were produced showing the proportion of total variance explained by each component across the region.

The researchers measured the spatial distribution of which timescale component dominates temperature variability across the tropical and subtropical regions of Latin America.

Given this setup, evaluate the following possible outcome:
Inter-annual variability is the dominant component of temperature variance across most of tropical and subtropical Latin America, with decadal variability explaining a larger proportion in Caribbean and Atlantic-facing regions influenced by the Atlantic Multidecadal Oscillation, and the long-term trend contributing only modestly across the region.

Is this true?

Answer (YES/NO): NO